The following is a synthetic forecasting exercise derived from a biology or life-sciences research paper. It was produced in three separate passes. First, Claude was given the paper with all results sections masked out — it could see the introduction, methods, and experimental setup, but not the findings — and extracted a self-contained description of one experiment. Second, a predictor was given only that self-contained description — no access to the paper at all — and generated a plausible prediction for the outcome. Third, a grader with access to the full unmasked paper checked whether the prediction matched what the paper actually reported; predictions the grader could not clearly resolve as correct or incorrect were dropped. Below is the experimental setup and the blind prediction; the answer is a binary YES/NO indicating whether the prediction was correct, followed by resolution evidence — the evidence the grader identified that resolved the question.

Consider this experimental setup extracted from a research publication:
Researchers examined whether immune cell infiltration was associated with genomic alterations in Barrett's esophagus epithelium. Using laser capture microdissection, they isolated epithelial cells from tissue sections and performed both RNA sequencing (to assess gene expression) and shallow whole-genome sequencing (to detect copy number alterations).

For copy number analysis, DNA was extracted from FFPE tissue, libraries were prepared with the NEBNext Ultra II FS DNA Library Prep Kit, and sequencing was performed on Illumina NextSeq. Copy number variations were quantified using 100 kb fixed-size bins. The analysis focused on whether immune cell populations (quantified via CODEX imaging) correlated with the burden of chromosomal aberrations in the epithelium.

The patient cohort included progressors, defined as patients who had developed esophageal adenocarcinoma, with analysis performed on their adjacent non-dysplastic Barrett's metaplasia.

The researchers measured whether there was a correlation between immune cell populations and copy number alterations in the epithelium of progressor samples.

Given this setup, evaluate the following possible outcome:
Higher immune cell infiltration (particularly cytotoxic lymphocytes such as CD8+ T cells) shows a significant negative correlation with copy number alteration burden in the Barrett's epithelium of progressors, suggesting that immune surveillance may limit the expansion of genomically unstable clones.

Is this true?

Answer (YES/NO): NO